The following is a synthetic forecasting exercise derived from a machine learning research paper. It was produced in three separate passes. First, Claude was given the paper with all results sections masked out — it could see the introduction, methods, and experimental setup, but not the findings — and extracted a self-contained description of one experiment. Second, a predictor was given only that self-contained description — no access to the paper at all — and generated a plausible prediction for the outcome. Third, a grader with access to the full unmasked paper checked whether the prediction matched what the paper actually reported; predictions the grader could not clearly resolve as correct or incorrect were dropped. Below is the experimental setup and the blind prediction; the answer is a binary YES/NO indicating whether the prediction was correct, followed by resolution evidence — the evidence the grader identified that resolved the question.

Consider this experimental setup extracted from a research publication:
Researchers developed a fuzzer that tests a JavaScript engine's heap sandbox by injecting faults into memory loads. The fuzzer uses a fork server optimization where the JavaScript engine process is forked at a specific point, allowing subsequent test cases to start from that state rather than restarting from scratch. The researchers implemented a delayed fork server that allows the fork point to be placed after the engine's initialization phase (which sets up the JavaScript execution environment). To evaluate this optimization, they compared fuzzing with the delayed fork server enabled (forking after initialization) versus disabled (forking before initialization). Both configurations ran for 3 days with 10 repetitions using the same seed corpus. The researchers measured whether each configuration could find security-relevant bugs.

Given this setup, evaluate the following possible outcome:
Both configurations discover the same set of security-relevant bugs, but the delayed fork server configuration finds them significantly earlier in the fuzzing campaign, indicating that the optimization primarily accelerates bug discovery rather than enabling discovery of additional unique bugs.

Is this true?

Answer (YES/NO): NO